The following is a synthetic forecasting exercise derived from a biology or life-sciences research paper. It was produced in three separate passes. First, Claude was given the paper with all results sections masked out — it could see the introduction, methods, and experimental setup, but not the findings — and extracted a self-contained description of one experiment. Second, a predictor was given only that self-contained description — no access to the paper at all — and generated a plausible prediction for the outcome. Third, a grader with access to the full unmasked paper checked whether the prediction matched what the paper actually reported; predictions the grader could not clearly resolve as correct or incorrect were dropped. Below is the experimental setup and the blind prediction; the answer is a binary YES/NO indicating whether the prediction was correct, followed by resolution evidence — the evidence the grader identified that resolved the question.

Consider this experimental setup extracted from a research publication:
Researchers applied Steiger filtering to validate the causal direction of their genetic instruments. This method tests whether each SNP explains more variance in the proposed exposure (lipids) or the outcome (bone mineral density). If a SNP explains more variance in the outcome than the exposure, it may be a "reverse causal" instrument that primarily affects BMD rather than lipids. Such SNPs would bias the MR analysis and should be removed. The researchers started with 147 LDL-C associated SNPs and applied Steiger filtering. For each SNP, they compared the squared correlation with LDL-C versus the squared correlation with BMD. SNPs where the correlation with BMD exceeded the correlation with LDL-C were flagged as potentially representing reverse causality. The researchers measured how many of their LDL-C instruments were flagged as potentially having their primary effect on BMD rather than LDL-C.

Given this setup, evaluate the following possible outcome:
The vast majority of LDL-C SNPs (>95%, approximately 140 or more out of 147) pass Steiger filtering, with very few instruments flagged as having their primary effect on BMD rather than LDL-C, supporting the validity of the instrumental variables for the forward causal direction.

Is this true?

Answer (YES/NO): YES